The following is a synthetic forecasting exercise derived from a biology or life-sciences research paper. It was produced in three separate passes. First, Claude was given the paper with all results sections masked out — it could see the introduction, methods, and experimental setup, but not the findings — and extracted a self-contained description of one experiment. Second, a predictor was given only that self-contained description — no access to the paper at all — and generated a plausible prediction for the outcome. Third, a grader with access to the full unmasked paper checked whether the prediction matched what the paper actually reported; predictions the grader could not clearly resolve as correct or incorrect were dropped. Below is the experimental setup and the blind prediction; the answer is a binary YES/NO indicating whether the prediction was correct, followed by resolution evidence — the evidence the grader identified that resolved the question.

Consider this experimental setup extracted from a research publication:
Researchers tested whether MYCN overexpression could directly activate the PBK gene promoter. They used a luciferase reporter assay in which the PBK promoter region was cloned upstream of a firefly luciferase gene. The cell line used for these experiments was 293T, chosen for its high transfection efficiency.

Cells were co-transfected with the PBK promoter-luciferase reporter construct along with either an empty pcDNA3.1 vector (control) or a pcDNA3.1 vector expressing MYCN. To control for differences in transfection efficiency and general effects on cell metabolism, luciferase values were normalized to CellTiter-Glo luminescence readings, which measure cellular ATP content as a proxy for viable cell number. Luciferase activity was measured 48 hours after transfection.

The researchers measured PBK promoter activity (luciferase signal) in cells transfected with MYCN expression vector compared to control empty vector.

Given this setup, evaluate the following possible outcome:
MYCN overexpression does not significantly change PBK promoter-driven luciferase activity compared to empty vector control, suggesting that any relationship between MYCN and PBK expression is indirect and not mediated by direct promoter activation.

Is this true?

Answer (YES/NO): NO